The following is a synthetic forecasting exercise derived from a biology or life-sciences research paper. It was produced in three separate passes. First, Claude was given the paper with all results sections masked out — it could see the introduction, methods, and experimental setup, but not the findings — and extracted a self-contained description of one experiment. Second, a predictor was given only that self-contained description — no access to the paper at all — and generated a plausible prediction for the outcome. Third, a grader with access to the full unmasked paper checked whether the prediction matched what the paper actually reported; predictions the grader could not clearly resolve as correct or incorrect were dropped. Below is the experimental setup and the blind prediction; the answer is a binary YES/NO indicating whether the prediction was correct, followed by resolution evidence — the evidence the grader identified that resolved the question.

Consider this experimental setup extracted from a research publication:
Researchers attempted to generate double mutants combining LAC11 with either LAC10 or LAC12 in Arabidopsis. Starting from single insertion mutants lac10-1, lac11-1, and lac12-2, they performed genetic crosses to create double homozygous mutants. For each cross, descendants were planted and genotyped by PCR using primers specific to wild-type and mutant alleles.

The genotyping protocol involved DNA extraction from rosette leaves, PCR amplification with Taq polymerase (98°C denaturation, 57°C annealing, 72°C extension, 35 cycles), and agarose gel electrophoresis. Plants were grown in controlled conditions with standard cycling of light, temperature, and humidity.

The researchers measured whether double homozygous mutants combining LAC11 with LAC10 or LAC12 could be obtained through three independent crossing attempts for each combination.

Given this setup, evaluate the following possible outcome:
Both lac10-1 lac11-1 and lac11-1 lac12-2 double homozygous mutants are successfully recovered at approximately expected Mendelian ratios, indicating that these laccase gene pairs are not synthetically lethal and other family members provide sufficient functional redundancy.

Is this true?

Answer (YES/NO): NO